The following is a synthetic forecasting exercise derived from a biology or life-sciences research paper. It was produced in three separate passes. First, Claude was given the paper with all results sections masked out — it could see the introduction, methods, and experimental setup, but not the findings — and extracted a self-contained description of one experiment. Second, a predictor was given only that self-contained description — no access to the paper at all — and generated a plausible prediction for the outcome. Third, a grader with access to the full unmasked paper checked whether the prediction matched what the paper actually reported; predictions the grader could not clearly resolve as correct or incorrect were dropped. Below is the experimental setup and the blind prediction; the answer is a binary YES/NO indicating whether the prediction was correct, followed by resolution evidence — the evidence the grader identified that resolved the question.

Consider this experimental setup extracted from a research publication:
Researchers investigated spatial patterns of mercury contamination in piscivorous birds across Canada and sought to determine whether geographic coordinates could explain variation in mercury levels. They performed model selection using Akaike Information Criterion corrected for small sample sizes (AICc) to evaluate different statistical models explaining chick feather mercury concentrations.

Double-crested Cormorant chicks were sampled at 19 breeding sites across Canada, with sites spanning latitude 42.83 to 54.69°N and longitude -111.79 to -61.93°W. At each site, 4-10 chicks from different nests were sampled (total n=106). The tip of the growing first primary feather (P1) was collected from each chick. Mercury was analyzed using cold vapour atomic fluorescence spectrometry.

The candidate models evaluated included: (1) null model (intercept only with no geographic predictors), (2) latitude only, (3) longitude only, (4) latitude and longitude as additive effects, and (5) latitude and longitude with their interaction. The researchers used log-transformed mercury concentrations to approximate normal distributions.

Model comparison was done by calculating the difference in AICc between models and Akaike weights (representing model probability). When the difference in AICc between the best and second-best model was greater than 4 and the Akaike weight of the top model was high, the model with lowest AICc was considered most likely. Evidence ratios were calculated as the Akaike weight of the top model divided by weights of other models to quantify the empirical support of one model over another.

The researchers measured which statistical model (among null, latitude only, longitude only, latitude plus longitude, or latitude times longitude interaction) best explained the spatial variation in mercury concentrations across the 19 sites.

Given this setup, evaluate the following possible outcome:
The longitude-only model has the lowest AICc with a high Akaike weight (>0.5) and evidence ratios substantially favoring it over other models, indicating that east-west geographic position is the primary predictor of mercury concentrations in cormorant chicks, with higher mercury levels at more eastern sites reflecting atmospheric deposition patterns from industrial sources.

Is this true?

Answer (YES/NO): NO